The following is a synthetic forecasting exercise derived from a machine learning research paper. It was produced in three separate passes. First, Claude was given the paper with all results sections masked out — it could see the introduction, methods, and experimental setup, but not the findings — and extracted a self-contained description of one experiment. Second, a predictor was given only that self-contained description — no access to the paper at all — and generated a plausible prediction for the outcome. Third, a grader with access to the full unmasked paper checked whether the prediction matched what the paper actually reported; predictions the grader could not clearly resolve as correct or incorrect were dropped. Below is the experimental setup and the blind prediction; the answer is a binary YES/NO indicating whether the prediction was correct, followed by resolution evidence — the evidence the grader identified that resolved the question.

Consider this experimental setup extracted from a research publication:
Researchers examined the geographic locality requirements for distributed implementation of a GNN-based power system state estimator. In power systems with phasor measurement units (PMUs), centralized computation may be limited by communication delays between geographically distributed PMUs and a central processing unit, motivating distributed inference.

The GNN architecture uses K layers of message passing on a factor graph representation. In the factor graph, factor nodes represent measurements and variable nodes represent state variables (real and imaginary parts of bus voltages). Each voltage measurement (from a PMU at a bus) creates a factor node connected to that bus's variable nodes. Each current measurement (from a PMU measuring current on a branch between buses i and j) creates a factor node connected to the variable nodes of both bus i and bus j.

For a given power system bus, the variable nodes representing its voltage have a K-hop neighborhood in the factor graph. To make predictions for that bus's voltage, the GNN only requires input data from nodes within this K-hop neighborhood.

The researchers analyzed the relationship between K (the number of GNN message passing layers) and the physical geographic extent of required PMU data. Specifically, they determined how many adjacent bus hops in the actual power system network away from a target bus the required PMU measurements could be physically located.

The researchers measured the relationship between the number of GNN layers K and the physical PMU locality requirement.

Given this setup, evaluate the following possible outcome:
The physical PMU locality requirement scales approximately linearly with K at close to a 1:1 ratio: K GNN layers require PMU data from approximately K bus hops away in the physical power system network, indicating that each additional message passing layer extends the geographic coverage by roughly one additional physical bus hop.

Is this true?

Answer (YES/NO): NO